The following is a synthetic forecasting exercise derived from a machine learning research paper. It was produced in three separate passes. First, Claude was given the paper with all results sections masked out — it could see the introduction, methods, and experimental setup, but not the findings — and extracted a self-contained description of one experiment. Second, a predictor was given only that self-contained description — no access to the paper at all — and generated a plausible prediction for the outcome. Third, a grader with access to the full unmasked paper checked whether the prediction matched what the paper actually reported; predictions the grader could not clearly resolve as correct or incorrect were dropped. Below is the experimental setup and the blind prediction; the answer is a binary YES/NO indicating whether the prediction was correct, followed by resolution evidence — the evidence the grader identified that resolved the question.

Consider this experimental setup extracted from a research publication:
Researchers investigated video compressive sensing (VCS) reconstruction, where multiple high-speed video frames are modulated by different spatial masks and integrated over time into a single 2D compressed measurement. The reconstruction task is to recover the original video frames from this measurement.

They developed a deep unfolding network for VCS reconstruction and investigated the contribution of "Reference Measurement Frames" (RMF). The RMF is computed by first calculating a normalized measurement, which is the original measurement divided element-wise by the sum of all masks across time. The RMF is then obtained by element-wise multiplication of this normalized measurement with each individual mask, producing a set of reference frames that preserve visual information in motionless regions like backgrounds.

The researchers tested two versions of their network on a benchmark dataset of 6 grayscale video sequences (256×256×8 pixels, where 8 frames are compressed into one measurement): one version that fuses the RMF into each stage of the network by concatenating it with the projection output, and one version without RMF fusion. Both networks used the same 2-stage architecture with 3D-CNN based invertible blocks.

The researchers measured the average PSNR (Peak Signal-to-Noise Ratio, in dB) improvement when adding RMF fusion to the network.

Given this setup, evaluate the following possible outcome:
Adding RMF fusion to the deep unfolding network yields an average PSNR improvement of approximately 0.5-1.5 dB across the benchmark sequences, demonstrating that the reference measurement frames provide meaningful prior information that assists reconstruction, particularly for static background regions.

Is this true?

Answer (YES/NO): YES